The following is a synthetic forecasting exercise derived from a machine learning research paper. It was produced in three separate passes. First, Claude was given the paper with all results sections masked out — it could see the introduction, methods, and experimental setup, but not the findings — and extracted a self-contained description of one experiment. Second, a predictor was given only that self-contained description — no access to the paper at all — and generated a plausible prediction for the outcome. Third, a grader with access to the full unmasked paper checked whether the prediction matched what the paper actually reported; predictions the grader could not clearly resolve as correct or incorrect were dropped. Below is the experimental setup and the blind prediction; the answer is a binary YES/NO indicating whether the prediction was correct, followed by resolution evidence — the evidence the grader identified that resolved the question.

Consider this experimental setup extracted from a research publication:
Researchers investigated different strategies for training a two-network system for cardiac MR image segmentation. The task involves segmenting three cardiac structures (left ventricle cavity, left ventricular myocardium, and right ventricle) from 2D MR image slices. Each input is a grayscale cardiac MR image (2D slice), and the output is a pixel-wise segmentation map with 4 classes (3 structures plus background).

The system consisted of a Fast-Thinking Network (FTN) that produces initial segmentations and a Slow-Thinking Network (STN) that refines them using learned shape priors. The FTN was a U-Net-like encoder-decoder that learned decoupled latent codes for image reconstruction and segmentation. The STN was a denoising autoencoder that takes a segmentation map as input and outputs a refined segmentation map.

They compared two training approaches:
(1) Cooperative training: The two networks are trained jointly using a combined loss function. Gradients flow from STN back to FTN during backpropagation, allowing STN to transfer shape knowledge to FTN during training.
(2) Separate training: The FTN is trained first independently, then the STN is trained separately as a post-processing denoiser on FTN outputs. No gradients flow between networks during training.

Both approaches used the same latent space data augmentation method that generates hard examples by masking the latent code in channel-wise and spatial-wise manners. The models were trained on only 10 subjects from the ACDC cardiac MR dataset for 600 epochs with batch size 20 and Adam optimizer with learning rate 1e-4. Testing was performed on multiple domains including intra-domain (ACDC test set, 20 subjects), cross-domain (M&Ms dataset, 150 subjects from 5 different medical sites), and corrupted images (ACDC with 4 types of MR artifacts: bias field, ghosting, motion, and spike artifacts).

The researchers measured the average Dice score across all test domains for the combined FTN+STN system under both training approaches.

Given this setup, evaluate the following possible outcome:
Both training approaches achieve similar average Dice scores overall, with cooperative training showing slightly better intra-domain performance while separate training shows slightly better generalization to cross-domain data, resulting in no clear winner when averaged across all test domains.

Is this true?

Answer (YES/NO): NO